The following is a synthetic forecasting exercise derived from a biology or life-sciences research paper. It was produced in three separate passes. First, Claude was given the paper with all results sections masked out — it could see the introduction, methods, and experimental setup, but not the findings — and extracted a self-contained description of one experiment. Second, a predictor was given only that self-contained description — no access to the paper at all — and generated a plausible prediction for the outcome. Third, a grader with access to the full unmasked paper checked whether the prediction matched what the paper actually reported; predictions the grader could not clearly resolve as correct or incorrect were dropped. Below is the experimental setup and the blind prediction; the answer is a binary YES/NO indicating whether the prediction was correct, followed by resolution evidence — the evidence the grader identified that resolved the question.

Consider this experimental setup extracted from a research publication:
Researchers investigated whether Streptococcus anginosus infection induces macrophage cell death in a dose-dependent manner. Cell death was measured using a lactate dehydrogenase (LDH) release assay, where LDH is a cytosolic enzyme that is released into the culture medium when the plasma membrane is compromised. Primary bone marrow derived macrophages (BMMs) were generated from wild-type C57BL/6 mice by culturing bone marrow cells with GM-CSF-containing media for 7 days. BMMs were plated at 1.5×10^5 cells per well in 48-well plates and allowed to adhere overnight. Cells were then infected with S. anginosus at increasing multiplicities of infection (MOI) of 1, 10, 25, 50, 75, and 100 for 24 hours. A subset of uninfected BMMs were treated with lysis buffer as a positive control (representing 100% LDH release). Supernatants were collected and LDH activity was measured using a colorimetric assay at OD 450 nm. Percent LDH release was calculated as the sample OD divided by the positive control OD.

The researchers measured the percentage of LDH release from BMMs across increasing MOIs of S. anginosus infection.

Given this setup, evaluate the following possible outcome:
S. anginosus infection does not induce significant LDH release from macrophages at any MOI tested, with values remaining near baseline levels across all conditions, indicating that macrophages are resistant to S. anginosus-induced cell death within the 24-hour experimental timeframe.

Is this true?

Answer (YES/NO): NO